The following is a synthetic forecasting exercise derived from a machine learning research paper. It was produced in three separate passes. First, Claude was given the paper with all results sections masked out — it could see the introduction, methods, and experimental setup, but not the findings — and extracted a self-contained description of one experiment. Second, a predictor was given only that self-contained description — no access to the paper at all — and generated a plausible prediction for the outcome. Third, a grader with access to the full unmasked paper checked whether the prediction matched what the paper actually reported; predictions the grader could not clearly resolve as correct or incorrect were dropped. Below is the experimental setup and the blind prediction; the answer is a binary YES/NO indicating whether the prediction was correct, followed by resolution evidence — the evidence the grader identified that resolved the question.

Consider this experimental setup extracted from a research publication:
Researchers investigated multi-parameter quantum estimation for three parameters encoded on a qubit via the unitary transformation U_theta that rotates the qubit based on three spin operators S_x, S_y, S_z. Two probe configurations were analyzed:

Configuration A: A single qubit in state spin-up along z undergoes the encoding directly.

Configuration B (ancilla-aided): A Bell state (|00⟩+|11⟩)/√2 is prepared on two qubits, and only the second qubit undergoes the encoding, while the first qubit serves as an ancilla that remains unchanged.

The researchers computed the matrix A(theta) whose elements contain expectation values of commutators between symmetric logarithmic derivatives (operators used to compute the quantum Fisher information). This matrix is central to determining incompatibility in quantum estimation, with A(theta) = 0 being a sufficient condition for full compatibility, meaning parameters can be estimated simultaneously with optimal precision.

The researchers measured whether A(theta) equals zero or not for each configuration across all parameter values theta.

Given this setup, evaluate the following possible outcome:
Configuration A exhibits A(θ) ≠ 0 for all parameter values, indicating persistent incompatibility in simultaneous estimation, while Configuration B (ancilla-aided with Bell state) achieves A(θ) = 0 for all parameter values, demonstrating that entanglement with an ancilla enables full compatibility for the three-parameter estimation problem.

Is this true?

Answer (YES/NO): YES